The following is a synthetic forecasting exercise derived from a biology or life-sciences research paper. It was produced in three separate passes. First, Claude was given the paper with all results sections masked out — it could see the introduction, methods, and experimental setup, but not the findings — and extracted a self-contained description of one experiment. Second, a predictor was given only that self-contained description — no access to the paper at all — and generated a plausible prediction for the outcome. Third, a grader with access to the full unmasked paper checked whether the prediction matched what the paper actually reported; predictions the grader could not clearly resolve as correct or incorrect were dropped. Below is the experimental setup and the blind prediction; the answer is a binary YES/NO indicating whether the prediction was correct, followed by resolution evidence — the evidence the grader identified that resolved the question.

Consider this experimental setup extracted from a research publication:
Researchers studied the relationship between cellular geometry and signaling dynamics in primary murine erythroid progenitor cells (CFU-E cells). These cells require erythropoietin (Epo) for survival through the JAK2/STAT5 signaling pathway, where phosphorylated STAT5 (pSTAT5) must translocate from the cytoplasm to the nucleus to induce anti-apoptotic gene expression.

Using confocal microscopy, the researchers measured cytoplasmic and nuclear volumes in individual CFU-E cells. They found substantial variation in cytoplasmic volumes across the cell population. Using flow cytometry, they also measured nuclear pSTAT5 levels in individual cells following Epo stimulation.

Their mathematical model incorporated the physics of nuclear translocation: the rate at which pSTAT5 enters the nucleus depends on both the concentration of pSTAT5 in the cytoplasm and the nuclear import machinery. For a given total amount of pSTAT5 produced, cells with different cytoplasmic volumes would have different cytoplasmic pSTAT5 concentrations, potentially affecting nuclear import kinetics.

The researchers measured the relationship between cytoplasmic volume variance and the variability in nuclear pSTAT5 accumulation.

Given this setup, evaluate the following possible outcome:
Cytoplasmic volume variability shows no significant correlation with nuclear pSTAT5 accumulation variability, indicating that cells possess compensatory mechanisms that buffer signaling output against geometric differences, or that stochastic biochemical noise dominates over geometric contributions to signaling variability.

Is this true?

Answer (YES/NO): NO